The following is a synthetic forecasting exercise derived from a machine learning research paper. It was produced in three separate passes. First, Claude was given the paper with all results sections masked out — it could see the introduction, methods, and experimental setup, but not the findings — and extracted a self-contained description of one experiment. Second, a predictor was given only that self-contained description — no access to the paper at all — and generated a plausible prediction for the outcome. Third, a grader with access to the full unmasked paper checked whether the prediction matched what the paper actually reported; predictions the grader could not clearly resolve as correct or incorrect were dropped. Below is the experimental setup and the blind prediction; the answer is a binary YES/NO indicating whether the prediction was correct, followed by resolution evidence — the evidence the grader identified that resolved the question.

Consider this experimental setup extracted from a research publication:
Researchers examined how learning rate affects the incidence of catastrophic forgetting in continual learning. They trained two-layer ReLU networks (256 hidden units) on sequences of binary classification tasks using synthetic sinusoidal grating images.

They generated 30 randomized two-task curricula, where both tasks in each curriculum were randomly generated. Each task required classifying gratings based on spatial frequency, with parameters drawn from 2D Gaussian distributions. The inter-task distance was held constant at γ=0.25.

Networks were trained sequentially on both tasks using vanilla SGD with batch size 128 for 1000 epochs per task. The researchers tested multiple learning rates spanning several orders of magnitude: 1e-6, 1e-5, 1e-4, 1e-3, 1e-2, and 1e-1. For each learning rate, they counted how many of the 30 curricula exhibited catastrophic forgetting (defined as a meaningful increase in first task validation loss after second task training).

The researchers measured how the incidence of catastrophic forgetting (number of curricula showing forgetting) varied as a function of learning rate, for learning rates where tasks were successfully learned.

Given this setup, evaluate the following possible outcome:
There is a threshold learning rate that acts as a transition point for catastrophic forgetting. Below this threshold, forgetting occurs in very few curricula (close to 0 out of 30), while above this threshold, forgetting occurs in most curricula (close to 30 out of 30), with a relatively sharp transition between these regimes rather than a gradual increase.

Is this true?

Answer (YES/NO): NO